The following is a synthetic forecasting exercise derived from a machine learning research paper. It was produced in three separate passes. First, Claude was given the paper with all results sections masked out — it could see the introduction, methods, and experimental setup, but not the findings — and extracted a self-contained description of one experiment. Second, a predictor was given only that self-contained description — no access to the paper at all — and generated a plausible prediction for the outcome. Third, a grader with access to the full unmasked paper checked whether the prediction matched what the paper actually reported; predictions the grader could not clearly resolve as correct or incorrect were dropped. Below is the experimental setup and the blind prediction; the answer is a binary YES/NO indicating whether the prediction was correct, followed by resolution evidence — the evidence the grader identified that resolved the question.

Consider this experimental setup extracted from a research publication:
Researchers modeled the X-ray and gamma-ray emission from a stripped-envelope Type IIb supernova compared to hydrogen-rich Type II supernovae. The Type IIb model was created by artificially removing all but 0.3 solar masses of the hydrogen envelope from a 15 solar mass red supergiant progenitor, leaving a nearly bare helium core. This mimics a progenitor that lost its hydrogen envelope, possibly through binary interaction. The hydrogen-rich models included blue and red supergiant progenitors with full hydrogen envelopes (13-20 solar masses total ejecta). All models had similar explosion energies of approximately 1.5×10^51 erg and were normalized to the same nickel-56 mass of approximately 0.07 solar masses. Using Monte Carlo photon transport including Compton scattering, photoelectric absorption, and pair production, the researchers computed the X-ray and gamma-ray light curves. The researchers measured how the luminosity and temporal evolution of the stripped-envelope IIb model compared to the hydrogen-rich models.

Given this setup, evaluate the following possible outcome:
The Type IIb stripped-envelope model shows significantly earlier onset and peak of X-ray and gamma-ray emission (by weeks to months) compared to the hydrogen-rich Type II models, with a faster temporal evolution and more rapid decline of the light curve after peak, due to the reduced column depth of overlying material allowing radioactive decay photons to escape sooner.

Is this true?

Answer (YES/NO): YES